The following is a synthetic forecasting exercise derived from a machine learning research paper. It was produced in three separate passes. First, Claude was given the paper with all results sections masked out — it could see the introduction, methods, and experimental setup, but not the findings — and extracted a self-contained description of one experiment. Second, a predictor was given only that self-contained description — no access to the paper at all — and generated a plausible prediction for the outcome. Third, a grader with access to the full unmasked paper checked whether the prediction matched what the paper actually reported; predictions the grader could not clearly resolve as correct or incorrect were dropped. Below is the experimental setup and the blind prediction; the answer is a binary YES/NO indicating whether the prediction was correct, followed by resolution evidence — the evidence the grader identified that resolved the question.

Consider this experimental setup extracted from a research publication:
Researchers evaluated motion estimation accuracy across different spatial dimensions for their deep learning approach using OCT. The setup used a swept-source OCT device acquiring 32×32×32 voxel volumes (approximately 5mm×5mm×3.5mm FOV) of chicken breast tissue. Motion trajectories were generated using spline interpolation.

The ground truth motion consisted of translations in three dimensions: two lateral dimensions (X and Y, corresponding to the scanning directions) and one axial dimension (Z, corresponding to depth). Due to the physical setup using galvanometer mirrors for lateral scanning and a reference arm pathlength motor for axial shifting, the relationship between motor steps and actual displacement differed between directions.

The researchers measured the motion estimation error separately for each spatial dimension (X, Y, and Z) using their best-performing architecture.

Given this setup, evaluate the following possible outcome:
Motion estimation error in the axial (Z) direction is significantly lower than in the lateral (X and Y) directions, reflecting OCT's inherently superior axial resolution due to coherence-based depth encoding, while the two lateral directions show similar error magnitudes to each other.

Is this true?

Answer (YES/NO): YES